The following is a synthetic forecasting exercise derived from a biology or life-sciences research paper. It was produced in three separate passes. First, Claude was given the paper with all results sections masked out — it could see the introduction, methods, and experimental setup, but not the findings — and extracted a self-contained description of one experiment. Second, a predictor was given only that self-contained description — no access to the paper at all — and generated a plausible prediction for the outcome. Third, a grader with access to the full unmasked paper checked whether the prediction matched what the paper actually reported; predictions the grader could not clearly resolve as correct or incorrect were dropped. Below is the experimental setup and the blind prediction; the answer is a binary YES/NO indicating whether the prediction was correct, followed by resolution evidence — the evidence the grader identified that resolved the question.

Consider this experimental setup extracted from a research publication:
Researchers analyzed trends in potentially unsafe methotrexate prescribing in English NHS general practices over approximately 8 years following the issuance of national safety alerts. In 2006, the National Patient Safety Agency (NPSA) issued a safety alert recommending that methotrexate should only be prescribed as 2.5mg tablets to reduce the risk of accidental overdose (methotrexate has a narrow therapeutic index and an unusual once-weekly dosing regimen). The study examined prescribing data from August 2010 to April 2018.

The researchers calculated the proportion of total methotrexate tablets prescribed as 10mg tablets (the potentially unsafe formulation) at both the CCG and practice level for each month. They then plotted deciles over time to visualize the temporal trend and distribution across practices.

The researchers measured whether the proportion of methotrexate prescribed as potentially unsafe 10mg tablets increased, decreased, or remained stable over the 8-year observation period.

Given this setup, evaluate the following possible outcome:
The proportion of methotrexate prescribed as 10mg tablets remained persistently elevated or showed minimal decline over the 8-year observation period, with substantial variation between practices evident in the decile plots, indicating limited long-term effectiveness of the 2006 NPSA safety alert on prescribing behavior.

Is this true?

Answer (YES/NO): NO